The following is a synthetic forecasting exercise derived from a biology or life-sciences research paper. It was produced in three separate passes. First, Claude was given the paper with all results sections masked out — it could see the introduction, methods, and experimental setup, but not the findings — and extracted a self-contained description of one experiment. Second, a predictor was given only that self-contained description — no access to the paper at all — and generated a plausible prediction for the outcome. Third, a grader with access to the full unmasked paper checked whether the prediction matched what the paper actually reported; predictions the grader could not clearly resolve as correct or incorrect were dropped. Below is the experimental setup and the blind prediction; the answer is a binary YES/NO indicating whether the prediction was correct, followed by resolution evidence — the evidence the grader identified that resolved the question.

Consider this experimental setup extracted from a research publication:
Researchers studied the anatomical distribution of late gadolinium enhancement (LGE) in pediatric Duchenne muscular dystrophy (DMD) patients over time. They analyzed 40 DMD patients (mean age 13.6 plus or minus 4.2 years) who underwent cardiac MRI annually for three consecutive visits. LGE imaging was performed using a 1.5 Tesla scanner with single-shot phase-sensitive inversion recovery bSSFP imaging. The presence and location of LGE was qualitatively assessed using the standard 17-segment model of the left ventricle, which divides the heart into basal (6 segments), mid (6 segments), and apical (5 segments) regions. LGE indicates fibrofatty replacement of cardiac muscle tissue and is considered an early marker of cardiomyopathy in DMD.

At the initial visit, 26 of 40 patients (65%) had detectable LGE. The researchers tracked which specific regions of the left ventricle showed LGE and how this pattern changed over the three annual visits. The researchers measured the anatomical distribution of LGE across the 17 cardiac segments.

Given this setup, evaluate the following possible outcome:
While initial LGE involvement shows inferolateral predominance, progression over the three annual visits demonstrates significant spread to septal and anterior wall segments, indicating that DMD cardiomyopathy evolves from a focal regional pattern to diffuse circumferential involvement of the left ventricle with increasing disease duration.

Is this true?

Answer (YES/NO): NO